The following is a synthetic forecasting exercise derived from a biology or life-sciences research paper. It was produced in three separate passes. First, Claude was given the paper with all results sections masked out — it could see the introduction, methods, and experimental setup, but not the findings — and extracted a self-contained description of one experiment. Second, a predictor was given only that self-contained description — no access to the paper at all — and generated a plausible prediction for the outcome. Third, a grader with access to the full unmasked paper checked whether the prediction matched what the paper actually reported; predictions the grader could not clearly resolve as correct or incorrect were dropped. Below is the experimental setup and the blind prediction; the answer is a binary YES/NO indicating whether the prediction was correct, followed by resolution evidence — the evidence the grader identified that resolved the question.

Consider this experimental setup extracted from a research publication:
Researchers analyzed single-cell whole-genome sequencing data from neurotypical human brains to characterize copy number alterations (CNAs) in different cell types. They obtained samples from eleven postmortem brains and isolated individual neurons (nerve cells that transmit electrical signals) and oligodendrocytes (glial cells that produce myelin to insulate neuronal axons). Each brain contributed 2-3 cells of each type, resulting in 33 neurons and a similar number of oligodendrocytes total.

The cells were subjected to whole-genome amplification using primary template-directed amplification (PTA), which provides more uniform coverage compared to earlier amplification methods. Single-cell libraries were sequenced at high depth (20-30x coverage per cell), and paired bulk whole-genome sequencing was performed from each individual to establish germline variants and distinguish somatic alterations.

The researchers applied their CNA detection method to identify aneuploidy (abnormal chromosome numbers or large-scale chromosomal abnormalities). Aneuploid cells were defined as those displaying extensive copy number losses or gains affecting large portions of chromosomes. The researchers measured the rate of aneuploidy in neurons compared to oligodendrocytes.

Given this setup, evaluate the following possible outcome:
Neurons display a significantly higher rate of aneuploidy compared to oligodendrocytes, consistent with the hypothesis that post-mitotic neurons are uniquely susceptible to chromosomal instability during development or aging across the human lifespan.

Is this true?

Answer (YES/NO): NO